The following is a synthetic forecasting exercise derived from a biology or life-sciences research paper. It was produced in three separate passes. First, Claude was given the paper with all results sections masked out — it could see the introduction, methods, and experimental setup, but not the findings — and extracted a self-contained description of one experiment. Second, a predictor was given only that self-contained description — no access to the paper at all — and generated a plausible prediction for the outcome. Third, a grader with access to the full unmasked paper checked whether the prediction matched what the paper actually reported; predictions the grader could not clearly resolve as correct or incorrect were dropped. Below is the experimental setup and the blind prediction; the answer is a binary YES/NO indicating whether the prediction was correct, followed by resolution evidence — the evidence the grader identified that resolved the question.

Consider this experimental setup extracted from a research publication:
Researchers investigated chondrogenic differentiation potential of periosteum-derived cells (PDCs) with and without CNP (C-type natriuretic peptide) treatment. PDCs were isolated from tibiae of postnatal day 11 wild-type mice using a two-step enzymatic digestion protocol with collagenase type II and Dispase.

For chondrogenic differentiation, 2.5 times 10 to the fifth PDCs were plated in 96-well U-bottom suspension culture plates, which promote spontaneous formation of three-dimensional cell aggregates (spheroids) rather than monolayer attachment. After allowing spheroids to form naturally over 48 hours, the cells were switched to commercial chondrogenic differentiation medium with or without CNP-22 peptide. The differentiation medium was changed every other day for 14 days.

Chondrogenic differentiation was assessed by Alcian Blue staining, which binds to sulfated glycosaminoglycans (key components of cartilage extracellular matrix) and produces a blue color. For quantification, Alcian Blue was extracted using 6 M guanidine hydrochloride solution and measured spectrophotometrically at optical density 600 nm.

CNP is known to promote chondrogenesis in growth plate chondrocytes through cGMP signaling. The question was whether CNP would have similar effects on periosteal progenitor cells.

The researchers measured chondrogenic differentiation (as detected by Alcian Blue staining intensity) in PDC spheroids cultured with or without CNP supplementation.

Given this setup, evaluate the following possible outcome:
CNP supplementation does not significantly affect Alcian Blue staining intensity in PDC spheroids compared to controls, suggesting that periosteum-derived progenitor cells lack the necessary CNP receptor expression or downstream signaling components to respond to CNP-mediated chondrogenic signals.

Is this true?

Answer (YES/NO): NO